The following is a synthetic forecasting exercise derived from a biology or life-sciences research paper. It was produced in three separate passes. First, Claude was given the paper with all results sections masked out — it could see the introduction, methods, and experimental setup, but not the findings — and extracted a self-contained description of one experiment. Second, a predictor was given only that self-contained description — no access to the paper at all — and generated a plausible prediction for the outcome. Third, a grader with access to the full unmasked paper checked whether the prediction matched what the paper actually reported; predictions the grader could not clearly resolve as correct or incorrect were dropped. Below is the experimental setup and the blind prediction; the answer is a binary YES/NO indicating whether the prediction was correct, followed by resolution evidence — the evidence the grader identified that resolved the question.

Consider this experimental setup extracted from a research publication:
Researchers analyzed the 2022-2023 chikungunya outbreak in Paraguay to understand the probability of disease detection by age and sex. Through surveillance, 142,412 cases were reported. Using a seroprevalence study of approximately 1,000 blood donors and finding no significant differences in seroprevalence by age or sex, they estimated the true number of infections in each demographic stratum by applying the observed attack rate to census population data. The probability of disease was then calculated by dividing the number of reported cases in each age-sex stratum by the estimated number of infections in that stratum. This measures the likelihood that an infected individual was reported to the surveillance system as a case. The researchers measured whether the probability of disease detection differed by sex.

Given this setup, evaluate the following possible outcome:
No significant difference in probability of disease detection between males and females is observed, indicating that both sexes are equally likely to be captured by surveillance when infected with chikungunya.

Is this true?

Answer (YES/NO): NO